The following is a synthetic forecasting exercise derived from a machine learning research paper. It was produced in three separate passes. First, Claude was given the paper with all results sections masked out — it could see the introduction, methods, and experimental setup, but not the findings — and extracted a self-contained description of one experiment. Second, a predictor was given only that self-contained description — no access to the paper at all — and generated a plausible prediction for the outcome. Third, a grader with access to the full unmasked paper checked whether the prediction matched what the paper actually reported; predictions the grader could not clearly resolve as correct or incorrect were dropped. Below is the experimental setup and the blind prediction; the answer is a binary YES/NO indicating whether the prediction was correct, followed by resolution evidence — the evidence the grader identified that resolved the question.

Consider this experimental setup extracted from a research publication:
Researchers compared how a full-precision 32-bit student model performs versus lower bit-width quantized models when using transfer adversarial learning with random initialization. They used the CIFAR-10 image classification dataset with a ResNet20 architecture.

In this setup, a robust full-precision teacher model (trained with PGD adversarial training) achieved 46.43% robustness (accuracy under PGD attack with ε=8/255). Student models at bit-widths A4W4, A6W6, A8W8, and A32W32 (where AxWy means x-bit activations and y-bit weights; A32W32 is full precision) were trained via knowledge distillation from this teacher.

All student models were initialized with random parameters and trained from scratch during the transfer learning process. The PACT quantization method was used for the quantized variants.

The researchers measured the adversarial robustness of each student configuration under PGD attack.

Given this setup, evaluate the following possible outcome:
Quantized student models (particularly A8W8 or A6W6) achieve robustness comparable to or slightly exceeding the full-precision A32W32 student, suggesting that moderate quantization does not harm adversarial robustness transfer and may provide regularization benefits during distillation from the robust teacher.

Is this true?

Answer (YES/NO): NO